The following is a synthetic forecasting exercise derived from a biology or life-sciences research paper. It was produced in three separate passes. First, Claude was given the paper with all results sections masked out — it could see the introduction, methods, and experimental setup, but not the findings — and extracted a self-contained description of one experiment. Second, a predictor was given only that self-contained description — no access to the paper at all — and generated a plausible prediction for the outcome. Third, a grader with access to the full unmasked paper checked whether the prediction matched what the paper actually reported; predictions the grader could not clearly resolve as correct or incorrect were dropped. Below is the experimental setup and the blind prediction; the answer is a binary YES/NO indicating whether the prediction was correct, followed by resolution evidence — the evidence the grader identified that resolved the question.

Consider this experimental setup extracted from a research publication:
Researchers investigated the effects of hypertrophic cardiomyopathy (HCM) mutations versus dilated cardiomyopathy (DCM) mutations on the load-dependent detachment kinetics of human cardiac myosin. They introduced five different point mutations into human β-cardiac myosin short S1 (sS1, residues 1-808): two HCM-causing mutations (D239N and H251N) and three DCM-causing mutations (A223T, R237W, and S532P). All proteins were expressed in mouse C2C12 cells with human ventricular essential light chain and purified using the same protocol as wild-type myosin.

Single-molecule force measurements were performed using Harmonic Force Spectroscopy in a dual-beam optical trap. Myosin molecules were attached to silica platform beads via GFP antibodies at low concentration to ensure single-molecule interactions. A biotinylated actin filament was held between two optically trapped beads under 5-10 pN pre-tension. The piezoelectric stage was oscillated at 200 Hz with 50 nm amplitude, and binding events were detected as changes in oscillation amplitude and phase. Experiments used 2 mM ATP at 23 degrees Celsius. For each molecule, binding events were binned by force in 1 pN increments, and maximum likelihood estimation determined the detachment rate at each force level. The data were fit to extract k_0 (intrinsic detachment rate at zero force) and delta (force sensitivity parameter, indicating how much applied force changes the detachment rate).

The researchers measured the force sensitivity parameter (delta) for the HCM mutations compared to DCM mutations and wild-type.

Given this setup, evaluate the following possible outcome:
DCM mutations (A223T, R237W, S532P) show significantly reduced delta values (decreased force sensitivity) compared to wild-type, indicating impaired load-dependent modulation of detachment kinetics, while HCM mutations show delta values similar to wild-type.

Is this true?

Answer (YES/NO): NO